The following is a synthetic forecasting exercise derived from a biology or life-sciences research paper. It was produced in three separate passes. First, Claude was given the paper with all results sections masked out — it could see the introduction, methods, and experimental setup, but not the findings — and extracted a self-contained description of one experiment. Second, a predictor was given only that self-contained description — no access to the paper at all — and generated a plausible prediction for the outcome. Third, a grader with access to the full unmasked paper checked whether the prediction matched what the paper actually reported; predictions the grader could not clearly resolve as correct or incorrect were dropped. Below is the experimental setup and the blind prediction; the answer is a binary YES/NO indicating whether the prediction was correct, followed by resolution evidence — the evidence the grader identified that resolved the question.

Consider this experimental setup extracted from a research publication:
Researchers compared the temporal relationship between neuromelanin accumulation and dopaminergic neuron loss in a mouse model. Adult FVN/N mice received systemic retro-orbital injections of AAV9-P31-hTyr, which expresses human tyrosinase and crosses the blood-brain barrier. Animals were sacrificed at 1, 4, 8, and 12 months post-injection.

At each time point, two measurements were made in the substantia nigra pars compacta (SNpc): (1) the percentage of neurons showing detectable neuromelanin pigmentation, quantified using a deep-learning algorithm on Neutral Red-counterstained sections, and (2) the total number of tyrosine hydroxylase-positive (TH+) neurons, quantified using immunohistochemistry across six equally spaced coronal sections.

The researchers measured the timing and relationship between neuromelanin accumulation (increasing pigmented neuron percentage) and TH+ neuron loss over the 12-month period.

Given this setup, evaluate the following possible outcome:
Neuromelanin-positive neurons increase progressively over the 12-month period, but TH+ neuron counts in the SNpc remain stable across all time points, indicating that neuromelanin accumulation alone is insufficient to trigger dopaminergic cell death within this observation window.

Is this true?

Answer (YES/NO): NO